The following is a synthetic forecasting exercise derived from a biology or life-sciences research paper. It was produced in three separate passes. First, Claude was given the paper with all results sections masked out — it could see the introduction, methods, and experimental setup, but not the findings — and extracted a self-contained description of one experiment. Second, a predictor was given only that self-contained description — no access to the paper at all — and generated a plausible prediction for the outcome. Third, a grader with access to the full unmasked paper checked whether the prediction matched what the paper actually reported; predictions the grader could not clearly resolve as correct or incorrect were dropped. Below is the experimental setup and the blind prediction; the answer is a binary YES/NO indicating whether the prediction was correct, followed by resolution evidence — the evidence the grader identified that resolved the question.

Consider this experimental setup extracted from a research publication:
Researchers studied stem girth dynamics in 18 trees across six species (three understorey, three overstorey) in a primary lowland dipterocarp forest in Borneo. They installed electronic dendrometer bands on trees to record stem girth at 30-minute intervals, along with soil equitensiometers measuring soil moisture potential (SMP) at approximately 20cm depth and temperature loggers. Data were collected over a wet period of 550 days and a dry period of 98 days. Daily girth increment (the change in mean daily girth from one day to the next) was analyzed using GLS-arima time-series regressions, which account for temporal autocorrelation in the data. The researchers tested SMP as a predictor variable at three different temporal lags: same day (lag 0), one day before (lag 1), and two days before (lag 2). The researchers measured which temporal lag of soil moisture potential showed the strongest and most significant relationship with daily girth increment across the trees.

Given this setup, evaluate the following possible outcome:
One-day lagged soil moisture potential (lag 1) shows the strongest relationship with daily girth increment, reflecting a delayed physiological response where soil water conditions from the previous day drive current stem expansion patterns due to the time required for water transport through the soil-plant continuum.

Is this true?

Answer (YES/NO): YES